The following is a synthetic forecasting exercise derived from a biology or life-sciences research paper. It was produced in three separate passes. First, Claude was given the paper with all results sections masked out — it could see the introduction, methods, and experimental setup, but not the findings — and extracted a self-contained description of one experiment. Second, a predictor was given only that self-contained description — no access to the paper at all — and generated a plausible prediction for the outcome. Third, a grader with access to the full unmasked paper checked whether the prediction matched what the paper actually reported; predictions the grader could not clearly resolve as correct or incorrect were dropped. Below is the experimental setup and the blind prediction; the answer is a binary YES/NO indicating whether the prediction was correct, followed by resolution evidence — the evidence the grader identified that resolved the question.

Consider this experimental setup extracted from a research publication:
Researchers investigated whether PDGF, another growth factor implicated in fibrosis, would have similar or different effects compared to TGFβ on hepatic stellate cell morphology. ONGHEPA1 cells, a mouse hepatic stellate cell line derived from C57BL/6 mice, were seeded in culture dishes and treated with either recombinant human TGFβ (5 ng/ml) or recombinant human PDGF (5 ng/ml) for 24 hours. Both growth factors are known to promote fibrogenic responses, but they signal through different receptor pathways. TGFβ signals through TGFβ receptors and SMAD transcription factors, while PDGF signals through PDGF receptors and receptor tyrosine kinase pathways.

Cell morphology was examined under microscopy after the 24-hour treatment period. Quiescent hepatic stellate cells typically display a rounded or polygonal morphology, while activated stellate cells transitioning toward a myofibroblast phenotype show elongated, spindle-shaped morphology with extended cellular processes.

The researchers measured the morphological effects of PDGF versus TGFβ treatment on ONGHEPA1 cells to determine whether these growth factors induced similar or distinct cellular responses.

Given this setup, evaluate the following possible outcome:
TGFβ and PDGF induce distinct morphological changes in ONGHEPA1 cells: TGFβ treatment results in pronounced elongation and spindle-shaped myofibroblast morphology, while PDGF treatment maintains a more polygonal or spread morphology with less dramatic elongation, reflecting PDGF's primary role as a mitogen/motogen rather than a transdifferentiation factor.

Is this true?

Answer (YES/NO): NO